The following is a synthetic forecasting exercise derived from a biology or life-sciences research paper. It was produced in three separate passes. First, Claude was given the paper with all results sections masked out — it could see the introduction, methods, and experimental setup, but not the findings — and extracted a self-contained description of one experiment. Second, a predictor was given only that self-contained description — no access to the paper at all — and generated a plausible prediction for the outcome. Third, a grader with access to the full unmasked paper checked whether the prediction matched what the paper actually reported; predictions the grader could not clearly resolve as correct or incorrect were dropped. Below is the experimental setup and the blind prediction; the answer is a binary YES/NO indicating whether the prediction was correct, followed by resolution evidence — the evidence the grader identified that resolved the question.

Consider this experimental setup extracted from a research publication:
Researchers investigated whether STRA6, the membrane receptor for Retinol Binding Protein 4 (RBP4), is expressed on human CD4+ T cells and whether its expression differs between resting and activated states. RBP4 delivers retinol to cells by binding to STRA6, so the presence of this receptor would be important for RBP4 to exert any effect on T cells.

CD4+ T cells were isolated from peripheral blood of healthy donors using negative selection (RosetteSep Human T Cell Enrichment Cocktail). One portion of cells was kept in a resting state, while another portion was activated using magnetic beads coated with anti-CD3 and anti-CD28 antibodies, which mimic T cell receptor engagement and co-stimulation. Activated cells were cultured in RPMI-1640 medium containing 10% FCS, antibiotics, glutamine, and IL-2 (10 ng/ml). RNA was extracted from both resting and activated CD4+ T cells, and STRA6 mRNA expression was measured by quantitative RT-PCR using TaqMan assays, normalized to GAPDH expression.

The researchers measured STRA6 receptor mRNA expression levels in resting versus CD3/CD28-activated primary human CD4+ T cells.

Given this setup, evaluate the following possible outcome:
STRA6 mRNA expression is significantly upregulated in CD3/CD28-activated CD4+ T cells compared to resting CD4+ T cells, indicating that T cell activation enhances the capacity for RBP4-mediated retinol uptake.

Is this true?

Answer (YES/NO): NO